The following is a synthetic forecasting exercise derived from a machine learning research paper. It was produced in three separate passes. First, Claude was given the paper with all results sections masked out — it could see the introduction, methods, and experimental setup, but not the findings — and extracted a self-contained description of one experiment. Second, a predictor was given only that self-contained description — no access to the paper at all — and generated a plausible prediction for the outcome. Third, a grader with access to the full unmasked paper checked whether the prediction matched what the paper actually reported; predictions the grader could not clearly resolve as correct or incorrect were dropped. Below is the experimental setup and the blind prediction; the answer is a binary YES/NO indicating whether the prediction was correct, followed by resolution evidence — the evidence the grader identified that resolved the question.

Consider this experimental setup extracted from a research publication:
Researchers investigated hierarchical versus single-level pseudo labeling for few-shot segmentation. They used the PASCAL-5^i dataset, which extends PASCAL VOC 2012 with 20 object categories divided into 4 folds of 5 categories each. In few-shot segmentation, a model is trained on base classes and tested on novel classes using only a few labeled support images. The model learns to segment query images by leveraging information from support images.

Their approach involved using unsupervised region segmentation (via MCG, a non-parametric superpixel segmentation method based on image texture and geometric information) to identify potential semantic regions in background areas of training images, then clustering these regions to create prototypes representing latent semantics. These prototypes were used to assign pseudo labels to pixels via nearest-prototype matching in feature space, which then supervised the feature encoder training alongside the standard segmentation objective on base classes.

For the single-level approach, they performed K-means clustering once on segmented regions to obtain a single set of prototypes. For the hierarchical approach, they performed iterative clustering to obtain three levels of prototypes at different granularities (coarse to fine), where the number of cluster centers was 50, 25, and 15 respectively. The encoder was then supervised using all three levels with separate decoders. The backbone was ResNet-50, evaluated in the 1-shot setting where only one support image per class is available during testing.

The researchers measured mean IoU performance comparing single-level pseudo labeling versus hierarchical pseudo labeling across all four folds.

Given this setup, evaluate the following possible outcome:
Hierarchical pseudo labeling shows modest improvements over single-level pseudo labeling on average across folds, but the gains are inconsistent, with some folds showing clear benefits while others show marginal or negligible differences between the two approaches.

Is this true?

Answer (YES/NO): YES